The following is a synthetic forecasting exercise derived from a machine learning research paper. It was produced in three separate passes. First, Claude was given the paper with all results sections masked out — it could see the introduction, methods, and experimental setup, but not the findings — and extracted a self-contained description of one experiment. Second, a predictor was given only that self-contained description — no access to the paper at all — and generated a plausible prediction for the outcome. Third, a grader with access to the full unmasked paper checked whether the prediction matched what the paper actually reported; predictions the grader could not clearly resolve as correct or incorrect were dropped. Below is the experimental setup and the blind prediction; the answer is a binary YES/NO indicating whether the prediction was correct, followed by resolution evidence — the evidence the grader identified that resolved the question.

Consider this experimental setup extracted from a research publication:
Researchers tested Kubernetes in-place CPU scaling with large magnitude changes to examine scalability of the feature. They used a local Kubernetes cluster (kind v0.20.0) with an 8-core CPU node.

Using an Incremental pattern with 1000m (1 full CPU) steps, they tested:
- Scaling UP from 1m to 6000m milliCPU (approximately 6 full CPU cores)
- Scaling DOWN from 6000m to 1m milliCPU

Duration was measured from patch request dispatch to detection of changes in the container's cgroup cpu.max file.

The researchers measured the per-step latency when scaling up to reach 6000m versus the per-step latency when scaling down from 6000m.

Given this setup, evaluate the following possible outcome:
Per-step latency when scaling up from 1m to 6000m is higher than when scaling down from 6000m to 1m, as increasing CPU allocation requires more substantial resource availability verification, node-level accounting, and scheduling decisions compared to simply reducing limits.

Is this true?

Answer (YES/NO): NO